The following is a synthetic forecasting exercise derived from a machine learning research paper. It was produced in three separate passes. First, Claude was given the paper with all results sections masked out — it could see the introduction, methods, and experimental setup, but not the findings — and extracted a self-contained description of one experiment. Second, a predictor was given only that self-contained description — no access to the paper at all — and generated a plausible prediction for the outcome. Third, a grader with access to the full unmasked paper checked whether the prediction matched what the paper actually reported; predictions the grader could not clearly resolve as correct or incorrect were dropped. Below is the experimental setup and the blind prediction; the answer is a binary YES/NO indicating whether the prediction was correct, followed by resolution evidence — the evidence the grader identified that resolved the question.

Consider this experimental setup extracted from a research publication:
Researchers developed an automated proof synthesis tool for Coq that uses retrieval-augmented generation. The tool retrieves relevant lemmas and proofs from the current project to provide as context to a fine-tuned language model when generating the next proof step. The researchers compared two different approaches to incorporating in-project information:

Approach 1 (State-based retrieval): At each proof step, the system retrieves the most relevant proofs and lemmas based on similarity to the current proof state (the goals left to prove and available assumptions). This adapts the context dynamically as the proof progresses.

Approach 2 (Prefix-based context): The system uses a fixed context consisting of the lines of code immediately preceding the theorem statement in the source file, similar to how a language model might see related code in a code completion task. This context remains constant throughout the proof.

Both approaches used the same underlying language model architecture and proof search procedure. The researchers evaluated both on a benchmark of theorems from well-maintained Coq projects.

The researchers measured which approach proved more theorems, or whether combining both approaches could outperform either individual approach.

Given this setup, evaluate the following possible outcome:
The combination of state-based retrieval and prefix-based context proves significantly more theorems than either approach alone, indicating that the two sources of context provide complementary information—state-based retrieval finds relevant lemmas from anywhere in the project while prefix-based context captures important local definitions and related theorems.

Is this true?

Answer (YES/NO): YES